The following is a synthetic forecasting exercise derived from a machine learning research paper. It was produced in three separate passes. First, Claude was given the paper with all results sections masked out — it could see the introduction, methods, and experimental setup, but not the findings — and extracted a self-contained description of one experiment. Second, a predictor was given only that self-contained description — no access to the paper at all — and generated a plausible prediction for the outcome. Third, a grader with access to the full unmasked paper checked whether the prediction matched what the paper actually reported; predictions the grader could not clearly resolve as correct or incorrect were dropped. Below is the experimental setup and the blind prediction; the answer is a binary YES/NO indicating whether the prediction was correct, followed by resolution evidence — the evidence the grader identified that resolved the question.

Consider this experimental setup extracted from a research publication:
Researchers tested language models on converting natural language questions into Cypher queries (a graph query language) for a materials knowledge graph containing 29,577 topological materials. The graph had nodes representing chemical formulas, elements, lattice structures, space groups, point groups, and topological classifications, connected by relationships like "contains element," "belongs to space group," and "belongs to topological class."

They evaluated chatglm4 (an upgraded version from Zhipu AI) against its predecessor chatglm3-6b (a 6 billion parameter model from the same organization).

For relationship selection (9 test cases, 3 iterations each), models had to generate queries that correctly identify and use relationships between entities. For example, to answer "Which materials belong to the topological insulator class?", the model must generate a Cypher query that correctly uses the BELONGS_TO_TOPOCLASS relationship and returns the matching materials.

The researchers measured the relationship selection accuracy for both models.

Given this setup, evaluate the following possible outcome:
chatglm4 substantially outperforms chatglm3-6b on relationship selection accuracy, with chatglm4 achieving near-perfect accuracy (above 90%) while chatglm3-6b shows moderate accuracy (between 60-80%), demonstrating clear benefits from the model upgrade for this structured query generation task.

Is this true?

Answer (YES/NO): NO